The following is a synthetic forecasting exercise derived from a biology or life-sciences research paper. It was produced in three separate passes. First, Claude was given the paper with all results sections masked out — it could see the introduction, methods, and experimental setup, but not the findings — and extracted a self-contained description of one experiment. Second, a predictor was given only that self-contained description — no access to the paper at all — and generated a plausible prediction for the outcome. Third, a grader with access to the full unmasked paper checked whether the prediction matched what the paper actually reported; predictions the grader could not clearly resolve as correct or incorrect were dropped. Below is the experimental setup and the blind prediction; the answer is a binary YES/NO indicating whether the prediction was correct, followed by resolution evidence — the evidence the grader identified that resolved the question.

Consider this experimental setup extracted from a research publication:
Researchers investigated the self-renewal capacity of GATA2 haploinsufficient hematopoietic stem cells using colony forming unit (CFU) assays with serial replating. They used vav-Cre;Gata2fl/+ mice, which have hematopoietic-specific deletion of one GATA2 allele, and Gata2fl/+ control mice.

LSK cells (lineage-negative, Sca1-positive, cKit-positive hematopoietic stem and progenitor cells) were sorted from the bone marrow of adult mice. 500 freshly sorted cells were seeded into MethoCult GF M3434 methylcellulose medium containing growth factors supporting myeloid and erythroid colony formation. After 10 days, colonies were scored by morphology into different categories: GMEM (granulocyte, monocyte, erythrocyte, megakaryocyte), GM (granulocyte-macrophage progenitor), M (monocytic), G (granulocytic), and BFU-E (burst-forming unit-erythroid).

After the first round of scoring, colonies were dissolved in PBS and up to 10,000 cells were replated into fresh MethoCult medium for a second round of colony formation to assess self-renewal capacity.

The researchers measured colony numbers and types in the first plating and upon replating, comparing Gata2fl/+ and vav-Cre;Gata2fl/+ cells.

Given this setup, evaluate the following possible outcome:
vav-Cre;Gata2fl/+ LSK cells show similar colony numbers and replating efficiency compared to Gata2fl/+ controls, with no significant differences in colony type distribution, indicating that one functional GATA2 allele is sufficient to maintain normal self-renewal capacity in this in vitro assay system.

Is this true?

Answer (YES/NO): YES